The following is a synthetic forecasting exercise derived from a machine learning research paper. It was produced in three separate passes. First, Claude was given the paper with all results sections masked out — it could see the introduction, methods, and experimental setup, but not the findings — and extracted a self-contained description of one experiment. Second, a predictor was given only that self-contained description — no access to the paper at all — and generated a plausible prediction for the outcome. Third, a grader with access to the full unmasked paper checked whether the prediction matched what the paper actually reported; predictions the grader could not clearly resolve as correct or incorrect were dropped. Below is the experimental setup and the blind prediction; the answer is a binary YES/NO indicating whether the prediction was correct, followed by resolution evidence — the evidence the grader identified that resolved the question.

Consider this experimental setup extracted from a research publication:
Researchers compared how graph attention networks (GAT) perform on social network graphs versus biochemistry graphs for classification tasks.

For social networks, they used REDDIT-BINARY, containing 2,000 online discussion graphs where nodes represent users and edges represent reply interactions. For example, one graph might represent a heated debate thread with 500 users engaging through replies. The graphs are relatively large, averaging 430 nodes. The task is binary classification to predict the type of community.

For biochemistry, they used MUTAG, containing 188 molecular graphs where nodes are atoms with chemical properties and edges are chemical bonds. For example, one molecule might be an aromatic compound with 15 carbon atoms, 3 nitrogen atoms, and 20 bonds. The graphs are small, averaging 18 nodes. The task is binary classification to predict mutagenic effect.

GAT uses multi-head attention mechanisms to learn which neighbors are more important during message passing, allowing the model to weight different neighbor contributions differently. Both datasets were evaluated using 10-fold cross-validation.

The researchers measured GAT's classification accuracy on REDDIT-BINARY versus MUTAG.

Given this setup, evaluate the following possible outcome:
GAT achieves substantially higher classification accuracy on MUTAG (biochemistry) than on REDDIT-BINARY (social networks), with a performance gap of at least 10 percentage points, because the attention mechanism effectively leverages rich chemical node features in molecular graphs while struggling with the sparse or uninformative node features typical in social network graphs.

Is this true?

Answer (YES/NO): NO